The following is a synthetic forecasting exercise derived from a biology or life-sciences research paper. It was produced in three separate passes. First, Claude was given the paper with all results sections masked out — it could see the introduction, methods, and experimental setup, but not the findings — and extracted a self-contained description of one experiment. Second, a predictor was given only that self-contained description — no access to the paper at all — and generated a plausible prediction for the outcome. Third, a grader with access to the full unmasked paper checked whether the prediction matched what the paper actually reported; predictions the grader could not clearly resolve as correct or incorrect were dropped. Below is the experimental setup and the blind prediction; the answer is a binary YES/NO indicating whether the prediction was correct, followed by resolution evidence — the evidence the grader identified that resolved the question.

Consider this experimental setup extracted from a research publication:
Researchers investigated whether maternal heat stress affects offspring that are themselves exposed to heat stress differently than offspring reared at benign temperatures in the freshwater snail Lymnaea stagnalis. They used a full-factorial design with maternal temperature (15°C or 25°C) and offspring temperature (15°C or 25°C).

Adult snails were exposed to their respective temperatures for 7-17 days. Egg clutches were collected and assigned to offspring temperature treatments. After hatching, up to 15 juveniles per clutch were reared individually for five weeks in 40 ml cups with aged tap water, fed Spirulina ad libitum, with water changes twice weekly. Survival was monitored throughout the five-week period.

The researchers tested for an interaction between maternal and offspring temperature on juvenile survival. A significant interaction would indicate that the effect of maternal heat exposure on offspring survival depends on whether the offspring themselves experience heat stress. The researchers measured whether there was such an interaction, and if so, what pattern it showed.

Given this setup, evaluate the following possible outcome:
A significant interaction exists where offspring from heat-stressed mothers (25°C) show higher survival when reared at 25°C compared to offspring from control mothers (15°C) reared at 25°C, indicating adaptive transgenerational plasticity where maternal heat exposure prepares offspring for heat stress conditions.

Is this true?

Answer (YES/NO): NO